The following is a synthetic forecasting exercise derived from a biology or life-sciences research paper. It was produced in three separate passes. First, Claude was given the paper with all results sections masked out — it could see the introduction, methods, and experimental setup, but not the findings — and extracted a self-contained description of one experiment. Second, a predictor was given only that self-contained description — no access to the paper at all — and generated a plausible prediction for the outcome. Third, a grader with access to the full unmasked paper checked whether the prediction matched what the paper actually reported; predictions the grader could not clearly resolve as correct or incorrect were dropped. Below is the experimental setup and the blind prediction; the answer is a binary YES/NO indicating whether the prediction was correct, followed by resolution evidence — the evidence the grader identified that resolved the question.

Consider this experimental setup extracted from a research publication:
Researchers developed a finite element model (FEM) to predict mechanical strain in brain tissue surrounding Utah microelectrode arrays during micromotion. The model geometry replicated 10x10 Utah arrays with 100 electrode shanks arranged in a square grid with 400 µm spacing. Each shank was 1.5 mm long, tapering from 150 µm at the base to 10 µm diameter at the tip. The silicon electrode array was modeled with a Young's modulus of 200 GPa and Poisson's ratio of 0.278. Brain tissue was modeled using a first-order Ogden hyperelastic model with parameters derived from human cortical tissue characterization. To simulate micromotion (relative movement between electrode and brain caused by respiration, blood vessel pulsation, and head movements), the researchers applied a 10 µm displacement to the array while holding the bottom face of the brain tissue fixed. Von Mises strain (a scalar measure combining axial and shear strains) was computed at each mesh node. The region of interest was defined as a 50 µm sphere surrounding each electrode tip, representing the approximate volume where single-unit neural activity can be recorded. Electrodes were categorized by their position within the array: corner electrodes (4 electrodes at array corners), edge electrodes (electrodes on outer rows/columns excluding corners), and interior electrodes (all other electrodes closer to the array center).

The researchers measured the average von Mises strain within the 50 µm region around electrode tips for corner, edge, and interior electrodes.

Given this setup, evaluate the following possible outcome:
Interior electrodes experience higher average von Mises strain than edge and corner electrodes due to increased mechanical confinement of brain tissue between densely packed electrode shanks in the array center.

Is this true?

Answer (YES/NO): NO